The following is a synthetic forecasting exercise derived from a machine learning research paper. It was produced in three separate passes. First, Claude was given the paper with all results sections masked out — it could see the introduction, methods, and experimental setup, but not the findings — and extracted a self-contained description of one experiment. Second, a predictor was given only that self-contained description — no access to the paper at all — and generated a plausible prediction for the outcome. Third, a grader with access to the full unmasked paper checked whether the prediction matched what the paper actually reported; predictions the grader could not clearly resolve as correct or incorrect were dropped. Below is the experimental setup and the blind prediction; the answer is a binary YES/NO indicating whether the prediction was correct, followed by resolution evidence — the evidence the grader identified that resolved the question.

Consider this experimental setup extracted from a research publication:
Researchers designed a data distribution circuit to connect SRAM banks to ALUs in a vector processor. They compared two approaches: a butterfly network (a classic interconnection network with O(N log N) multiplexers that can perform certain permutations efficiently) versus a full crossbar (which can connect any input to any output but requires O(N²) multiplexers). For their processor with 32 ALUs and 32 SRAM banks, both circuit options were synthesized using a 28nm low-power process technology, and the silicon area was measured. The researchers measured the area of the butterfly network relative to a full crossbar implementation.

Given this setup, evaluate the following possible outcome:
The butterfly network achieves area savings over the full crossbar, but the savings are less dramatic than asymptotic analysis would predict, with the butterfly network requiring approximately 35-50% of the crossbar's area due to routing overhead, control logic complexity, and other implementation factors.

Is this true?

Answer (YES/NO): NO